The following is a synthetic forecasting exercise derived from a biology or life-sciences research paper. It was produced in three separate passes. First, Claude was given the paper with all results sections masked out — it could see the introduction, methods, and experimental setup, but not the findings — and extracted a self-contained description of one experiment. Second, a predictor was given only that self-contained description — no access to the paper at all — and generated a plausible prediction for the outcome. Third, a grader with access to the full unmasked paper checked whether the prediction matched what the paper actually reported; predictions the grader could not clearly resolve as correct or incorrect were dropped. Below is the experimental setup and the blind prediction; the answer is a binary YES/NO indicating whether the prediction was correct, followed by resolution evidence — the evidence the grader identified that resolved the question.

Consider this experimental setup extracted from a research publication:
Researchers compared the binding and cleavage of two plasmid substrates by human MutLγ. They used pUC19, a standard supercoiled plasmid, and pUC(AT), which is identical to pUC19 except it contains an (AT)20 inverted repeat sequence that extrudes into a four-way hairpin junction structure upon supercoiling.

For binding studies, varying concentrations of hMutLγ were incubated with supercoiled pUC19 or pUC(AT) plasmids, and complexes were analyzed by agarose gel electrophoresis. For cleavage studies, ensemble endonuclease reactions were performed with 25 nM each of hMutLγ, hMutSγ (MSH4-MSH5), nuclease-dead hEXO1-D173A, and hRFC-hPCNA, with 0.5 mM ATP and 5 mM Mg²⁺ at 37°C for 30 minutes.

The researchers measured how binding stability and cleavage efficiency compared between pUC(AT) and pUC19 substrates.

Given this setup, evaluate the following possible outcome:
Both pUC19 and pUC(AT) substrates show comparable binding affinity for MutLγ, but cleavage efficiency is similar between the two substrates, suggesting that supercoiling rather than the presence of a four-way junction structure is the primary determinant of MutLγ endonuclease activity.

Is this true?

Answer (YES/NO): NO